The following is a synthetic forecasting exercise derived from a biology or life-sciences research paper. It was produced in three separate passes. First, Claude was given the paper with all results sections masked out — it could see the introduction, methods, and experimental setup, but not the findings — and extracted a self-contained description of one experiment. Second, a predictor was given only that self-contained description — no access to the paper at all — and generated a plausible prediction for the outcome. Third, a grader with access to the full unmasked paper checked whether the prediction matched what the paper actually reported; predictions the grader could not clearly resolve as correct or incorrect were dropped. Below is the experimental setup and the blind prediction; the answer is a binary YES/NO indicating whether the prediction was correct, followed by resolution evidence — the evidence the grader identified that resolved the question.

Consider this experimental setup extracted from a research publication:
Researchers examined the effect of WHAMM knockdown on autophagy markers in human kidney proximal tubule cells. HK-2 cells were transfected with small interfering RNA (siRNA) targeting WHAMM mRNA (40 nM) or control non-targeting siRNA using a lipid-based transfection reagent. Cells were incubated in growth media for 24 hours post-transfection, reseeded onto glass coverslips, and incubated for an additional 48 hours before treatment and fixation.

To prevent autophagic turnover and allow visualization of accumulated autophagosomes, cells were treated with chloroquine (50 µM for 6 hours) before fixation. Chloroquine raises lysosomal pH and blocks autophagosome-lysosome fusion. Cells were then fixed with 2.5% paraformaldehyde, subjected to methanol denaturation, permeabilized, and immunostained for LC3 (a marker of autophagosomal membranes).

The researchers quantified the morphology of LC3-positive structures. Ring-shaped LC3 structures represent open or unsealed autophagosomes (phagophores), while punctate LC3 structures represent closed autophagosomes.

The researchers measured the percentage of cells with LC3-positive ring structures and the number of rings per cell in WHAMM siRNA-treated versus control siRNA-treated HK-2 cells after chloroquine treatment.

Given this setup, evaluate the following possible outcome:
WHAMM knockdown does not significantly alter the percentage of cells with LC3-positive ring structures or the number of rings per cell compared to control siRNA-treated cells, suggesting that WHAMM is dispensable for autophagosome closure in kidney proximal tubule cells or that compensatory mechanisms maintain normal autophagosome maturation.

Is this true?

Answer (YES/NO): NO